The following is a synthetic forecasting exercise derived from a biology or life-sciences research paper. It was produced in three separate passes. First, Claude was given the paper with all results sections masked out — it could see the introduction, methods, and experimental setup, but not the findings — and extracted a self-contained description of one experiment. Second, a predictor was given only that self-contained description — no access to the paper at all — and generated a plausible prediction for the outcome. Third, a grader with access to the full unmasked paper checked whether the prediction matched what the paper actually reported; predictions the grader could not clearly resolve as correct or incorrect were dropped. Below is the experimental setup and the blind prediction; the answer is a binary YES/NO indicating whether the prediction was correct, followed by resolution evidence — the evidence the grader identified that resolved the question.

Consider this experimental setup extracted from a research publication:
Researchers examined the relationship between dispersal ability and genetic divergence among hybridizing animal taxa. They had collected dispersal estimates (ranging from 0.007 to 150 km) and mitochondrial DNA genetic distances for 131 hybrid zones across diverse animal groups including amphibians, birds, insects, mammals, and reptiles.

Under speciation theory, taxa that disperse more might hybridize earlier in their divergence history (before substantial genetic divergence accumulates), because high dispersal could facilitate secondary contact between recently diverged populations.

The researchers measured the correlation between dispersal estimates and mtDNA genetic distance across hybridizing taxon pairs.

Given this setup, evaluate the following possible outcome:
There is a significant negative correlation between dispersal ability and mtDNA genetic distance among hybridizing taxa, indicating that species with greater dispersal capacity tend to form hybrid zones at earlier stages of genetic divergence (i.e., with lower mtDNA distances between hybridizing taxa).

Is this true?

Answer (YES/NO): YES